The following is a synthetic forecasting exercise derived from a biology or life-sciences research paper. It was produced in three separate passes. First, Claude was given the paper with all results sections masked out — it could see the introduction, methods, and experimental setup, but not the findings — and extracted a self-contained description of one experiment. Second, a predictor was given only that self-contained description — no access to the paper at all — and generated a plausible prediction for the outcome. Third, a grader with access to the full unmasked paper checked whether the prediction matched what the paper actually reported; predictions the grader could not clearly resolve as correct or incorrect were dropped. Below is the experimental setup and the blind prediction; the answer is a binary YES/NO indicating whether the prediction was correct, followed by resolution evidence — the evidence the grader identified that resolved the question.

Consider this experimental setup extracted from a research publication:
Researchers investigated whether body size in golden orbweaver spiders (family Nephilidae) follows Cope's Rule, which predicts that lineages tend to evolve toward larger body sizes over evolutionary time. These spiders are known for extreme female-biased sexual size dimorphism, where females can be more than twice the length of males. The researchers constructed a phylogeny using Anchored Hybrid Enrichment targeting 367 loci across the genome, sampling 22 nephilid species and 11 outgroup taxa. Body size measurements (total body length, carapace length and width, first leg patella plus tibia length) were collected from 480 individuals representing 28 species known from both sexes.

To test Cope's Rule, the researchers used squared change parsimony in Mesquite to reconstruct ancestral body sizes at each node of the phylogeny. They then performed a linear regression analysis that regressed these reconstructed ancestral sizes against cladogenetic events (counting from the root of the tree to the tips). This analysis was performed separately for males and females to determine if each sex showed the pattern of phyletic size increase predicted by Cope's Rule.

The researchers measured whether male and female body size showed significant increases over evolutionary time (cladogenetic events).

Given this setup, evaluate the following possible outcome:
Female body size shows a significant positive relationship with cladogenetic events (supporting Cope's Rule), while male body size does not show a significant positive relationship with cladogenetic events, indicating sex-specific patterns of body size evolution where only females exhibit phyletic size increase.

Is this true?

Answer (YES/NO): NO